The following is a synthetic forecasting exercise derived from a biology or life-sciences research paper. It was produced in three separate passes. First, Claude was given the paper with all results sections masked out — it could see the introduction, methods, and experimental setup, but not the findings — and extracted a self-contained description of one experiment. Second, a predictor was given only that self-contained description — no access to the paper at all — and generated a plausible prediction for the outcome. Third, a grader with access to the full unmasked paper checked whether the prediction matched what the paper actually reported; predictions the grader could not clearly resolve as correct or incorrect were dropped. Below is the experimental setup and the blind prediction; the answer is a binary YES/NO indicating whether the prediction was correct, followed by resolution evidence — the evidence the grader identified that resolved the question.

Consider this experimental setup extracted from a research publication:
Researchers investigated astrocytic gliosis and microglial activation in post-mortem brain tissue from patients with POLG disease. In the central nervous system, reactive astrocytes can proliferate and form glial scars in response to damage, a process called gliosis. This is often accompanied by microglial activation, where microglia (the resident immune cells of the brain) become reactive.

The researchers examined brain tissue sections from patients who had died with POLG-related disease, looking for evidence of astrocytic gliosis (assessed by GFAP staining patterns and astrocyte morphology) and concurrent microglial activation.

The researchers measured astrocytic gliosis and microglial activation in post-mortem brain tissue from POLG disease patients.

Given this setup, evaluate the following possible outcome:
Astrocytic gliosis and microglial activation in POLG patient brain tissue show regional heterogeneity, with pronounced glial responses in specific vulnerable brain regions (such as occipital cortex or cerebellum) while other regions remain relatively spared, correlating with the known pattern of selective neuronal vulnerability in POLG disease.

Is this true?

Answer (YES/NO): NO